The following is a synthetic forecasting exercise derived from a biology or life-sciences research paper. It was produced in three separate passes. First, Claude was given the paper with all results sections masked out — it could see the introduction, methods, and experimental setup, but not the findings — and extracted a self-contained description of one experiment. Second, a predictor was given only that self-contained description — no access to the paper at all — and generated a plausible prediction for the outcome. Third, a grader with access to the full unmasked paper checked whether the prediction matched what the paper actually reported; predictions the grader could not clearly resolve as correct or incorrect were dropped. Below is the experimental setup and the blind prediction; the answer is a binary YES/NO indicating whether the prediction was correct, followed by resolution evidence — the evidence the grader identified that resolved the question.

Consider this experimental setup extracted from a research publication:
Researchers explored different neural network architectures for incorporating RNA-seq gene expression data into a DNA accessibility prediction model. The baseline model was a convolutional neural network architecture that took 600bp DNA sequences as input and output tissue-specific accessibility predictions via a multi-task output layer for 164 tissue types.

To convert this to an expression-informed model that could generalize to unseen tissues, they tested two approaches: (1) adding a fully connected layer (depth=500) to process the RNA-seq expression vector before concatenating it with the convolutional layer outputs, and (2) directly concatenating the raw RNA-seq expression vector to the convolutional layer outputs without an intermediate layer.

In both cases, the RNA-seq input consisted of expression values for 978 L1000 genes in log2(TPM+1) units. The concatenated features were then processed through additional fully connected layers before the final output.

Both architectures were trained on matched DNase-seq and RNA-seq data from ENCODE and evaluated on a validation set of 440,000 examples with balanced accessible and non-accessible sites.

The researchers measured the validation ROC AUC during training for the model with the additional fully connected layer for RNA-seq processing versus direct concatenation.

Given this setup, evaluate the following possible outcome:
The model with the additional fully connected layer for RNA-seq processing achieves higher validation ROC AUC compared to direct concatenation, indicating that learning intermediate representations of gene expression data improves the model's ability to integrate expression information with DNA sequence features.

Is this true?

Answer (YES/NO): NO